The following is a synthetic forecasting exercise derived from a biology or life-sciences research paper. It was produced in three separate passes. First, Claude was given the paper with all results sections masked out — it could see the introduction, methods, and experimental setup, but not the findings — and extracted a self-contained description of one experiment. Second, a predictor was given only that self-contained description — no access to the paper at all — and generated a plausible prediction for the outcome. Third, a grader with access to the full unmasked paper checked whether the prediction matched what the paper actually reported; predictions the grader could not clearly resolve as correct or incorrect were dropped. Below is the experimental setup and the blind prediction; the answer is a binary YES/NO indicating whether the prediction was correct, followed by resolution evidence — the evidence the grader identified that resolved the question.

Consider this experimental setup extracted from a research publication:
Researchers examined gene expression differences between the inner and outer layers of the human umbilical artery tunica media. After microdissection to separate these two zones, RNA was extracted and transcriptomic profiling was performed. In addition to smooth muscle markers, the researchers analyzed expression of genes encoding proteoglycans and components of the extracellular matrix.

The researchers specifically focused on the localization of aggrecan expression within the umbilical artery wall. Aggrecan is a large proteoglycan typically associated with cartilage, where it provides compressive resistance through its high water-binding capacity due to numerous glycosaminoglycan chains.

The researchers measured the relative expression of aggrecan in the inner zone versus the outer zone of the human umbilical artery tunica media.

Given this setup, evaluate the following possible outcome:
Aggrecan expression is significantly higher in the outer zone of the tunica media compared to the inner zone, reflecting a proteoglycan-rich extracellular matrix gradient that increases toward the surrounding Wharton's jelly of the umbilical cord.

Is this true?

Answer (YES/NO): NO